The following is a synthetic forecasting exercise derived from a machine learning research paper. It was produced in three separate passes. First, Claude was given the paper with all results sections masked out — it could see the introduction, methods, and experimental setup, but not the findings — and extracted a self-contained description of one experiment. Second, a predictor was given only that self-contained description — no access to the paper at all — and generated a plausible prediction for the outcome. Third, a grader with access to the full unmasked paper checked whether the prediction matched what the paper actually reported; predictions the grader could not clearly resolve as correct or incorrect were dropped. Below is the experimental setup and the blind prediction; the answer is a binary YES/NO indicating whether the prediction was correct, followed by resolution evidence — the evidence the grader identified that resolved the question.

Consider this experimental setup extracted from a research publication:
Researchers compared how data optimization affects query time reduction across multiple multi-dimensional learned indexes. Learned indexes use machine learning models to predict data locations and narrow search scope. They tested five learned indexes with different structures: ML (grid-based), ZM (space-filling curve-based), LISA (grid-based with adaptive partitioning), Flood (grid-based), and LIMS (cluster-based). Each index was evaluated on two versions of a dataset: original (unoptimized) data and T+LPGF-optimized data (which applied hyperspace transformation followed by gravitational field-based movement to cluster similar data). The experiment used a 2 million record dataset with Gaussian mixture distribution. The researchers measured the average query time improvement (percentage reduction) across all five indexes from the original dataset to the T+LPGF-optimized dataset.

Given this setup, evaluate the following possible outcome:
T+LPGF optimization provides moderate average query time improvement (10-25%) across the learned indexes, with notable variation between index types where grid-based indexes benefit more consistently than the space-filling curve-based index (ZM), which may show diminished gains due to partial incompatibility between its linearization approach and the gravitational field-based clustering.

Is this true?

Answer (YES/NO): NO